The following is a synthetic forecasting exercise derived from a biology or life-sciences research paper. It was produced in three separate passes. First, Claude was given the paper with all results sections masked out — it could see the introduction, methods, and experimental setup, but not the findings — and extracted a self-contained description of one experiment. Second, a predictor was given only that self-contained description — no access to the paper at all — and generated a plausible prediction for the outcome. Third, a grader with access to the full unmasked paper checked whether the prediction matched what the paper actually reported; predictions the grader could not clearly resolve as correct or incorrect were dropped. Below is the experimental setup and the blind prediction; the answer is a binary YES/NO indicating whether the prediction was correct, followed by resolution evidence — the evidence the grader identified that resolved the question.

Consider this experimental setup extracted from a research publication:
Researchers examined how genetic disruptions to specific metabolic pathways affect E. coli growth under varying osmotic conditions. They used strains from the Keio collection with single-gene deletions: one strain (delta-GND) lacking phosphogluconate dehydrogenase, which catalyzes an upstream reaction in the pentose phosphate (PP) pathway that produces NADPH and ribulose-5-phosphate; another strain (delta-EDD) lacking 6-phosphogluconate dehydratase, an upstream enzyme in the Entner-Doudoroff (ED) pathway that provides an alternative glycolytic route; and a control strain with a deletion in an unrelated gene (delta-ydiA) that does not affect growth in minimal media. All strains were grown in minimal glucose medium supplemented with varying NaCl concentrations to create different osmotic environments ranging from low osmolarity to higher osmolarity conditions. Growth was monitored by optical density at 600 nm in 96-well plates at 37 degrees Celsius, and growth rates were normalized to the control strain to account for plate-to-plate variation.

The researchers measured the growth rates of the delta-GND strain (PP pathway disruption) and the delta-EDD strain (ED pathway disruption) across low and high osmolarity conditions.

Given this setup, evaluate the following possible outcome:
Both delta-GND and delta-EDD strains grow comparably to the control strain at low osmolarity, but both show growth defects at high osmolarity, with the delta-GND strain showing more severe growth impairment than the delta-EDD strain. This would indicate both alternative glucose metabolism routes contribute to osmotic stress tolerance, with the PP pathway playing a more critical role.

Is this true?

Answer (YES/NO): NO